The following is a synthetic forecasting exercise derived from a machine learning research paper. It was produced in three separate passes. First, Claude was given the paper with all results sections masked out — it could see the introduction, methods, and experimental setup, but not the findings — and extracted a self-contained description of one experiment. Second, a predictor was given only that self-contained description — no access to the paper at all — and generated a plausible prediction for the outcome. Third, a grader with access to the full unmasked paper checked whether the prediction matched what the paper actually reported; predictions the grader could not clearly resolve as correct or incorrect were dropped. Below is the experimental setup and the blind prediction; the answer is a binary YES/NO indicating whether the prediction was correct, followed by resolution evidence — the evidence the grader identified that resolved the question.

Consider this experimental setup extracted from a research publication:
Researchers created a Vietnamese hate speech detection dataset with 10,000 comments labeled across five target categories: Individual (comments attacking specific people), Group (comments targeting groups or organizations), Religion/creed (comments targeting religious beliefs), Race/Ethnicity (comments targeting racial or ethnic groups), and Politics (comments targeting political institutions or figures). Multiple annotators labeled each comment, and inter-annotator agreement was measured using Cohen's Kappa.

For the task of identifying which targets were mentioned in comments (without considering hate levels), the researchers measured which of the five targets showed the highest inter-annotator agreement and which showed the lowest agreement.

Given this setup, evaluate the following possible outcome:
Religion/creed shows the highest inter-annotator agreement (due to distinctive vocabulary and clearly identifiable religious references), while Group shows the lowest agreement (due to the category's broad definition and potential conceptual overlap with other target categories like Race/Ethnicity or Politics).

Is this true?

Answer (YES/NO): NO